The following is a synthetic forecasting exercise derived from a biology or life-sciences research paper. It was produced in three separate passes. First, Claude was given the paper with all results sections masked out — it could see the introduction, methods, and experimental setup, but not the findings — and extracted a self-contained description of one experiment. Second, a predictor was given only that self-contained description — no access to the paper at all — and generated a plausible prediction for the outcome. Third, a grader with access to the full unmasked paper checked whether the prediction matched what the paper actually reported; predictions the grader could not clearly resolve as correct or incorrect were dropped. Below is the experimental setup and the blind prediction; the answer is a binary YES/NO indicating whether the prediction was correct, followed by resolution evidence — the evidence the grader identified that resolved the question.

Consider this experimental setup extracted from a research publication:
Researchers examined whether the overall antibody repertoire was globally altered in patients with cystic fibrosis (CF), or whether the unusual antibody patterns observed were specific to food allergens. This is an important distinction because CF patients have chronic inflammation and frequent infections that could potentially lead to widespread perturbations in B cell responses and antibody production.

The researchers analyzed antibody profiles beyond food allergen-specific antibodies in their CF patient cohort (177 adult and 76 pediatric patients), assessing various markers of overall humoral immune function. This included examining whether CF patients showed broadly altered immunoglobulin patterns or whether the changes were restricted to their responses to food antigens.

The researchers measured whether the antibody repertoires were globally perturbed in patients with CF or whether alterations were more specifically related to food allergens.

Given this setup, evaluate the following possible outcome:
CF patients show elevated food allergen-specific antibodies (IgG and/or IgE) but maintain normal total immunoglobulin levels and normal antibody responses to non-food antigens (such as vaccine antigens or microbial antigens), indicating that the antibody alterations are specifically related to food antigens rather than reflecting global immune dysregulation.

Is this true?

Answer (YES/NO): YES